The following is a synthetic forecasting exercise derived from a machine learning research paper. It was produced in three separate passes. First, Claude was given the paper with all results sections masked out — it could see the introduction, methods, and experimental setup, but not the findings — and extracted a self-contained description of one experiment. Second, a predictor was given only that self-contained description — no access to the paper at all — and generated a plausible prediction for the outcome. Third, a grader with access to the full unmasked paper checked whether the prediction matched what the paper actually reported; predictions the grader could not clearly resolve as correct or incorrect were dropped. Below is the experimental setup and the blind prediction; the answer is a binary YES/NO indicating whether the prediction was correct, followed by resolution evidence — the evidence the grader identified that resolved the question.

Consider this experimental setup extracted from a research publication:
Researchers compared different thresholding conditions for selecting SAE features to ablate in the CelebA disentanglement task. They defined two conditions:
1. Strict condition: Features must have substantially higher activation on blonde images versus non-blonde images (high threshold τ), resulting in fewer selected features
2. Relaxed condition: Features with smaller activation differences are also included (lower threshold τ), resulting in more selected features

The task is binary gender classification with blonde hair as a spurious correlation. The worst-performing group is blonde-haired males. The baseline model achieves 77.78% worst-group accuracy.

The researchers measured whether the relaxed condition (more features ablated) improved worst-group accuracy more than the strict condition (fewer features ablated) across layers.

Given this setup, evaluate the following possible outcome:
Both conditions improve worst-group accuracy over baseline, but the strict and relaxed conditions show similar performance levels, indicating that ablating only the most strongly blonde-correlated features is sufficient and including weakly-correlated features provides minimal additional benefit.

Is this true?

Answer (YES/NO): NO